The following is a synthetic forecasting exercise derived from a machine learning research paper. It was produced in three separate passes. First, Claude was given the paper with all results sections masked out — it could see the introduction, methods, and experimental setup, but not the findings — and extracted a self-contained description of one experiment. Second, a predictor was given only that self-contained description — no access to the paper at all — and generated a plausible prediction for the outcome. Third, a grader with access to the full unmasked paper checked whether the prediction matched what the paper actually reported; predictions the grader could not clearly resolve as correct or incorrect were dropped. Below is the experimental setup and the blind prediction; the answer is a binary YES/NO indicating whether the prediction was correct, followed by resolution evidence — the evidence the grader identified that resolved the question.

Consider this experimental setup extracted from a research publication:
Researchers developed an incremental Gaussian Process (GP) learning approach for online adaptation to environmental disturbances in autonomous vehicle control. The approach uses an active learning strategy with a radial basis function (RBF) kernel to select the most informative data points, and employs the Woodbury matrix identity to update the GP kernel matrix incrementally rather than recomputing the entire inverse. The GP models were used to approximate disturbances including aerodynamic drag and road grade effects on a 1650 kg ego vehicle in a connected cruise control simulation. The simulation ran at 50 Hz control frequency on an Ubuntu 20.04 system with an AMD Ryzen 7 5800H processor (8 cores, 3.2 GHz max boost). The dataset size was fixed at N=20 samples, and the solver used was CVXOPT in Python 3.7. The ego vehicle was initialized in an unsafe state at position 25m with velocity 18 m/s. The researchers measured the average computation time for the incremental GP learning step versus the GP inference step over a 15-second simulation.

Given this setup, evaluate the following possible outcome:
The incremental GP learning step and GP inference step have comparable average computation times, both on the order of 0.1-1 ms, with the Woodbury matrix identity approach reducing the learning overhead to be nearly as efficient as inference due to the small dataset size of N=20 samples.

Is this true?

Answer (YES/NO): NO